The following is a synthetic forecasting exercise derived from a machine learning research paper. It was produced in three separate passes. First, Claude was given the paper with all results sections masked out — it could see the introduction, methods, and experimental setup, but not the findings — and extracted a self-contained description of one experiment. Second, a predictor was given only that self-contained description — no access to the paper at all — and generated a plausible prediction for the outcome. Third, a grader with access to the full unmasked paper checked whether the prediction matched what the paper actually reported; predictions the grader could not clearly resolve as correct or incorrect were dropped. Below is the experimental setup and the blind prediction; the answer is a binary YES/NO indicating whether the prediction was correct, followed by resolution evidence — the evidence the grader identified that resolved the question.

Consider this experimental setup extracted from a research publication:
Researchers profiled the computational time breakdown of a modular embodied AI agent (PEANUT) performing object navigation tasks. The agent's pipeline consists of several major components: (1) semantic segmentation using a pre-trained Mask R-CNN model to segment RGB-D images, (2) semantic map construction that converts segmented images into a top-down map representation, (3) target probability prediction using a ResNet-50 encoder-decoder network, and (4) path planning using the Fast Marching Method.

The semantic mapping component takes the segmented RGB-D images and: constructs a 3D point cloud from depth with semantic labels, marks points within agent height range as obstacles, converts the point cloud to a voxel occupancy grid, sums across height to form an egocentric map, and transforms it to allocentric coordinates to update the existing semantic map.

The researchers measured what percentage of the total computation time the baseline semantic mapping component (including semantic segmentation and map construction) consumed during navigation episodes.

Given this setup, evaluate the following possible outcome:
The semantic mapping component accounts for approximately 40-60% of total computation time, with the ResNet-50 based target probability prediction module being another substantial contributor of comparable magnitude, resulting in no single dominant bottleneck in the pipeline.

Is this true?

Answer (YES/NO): NO